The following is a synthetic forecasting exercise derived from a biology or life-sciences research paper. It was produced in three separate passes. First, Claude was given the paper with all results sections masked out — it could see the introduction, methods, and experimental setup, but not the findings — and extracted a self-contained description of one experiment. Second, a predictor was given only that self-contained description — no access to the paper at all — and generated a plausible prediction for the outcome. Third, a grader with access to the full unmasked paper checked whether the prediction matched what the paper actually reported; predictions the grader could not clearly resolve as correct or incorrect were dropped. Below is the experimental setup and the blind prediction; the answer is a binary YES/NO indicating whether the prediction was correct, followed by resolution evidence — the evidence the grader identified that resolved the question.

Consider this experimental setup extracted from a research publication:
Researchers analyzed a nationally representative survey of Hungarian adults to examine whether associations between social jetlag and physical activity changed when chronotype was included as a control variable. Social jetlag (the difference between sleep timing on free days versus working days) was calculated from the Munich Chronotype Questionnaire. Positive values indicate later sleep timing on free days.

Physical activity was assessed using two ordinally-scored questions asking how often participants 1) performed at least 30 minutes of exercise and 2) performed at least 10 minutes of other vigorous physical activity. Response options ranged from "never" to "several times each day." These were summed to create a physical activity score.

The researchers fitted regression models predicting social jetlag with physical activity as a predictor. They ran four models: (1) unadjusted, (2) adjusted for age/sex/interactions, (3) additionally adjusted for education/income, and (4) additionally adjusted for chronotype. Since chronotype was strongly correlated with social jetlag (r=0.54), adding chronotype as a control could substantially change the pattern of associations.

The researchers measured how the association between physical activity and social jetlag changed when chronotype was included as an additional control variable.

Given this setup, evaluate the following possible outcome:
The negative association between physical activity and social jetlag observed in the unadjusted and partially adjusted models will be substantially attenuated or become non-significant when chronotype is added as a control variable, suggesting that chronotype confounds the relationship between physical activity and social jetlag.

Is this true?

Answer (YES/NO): YES